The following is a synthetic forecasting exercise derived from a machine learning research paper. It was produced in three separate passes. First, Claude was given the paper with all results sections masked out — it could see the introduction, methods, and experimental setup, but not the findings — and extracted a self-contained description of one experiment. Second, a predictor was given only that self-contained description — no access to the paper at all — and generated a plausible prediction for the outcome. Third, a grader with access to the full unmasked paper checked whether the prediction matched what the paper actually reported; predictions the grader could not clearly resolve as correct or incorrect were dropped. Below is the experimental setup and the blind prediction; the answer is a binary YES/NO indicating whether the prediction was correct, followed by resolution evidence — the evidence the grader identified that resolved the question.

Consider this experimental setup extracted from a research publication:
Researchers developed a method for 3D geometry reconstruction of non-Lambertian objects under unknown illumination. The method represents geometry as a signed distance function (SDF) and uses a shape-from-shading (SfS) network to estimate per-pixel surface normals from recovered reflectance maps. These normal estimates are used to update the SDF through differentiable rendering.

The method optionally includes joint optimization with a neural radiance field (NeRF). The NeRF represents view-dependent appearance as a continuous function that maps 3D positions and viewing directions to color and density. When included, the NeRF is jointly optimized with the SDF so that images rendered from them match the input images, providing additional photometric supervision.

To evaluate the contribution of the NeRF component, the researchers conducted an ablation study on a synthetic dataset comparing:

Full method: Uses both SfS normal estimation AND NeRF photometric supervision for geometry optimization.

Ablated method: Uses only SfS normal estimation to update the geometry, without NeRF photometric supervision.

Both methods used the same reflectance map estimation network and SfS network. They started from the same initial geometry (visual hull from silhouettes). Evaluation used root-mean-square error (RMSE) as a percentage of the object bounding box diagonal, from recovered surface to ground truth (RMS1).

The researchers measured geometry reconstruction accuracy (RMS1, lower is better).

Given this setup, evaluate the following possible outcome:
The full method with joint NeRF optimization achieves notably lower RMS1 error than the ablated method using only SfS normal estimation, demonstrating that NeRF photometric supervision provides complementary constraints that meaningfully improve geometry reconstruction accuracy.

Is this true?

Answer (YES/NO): YES